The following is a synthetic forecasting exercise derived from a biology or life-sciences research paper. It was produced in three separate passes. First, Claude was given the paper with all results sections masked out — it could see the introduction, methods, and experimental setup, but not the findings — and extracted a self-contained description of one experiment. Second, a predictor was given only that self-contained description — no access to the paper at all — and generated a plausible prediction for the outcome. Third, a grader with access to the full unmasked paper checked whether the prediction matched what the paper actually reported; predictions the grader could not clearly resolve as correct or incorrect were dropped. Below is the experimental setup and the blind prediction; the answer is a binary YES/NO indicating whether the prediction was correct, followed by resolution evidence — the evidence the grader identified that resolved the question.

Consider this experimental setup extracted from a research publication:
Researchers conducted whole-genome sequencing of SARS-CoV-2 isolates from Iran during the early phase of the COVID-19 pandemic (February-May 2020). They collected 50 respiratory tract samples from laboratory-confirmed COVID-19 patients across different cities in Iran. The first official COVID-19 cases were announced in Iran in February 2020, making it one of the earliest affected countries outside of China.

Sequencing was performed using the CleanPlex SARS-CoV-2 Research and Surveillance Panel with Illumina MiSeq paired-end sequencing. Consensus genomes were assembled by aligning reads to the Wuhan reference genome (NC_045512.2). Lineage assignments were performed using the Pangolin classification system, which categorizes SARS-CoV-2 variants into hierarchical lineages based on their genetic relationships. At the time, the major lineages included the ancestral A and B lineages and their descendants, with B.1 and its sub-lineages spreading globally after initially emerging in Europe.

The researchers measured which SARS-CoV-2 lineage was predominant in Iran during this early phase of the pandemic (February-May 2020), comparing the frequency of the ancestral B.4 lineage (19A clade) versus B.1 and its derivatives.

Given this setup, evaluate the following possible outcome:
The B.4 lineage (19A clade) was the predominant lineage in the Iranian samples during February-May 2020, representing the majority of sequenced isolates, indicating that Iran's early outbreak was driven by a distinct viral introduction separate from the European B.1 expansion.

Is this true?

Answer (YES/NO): YES